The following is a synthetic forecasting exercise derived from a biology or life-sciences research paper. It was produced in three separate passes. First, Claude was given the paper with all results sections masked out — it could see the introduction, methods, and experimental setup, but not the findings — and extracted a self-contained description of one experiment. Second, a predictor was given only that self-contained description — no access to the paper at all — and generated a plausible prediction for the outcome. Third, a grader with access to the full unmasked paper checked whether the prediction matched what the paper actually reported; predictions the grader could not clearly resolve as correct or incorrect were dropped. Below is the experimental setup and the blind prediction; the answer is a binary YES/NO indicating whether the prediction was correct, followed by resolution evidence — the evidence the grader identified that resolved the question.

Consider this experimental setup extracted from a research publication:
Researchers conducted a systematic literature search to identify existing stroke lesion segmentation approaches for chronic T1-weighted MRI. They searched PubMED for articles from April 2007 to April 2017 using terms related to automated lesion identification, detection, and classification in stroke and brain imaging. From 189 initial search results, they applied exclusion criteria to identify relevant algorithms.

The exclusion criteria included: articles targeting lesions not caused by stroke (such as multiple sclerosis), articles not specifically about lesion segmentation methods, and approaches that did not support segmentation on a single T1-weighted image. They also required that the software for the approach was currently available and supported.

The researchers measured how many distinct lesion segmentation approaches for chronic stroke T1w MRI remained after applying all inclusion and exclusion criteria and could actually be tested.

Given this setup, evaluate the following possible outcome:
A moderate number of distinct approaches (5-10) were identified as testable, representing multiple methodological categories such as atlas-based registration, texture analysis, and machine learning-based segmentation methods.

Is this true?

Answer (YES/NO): NO